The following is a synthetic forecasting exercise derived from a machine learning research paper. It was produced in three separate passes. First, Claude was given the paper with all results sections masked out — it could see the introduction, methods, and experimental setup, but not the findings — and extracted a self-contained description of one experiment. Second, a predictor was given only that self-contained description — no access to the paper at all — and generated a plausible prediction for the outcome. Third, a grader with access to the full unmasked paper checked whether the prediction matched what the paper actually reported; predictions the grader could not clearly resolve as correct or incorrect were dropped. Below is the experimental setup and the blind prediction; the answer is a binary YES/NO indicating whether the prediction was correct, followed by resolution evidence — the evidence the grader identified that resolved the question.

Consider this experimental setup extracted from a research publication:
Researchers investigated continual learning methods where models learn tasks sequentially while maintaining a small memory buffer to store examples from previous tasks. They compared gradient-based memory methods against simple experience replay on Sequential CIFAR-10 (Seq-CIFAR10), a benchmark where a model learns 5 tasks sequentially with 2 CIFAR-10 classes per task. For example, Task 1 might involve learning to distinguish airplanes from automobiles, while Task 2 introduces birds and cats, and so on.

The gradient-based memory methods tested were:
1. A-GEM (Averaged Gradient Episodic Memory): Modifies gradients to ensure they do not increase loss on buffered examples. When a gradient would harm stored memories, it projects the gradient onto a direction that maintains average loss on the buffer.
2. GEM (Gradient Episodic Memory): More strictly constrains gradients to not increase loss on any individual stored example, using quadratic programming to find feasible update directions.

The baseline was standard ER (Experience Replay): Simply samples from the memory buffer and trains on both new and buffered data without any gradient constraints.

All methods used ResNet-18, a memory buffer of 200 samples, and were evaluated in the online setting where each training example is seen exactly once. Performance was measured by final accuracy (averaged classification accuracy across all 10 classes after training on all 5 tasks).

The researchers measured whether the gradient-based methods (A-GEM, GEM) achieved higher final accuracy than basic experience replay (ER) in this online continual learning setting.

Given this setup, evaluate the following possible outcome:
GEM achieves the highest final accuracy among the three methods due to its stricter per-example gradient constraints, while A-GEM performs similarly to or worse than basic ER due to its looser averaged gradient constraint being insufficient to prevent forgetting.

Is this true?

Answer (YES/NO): NO